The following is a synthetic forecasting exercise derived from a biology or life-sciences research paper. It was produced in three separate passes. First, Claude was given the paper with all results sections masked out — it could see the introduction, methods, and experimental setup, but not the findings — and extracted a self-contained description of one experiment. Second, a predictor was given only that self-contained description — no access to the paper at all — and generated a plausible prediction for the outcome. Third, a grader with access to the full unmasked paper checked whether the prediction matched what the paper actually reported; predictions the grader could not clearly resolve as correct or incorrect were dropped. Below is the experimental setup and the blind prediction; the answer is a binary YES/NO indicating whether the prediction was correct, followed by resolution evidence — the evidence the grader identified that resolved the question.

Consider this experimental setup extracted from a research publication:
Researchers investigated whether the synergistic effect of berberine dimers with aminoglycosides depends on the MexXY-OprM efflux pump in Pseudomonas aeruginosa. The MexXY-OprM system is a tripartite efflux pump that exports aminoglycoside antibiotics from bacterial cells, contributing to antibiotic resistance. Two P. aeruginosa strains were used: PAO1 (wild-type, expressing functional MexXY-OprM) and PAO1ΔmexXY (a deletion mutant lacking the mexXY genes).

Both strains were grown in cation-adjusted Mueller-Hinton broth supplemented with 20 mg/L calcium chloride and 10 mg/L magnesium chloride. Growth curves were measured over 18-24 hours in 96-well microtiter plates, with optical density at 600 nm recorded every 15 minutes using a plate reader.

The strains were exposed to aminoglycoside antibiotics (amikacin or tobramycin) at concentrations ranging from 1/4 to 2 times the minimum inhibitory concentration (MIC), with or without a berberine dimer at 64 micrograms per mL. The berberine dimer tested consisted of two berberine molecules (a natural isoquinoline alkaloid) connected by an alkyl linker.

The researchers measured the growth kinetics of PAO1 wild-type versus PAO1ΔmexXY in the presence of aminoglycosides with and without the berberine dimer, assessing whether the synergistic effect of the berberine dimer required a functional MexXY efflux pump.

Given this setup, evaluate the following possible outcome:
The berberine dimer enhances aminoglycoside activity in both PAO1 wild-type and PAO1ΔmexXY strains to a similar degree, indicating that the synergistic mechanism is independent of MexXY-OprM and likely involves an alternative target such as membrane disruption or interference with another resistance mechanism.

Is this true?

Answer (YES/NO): NO